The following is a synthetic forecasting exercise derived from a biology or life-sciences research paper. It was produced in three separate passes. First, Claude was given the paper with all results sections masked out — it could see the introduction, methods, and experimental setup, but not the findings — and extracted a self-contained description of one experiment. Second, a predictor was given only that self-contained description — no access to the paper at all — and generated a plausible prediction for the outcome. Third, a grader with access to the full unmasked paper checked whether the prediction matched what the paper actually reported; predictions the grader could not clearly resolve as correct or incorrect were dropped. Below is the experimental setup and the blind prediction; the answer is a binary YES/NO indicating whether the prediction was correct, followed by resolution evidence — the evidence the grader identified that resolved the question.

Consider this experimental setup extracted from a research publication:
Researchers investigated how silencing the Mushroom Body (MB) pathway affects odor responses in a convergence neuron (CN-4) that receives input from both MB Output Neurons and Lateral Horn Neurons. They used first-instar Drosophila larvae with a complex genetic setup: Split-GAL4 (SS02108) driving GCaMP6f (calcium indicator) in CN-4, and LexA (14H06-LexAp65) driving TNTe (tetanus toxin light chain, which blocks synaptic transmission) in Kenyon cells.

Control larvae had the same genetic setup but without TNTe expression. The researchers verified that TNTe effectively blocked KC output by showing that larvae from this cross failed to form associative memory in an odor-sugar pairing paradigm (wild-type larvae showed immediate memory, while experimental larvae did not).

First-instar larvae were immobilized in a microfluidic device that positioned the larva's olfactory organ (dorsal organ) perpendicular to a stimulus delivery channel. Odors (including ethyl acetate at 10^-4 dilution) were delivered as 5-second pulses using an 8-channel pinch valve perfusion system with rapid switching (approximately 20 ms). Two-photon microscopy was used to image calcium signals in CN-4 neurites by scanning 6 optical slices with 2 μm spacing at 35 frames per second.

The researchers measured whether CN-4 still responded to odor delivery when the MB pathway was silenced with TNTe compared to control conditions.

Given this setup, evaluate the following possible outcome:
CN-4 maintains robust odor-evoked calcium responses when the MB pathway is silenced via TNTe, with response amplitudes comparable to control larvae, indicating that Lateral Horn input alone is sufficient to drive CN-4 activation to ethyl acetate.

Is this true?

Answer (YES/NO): YES